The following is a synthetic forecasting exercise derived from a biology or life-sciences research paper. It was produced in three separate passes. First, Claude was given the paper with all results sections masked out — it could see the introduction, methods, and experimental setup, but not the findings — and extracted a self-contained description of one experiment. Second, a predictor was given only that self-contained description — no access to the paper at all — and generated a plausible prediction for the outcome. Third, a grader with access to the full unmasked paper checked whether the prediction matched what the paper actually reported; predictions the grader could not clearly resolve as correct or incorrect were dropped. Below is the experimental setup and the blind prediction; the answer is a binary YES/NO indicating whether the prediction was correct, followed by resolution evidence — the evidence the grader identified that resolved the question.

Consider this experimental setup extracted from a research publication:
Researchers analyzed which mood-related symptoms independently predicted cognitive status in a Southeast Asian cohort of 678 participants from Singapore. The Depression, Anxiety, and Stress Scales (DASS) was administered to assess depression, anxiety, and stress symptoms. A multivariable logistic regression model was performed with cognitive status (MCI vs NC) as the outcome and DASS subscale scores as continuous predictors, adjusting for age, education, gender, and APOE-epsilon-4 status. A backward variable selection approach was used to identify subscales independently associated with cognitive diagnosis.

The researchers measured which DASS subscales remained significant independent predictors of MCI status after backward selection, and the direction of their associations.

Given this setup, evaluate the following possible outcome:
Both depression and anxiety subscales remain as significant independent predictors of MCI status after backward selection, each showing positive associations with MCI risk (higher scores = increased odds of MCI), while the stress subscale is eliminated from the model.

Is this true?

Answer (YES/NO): NO